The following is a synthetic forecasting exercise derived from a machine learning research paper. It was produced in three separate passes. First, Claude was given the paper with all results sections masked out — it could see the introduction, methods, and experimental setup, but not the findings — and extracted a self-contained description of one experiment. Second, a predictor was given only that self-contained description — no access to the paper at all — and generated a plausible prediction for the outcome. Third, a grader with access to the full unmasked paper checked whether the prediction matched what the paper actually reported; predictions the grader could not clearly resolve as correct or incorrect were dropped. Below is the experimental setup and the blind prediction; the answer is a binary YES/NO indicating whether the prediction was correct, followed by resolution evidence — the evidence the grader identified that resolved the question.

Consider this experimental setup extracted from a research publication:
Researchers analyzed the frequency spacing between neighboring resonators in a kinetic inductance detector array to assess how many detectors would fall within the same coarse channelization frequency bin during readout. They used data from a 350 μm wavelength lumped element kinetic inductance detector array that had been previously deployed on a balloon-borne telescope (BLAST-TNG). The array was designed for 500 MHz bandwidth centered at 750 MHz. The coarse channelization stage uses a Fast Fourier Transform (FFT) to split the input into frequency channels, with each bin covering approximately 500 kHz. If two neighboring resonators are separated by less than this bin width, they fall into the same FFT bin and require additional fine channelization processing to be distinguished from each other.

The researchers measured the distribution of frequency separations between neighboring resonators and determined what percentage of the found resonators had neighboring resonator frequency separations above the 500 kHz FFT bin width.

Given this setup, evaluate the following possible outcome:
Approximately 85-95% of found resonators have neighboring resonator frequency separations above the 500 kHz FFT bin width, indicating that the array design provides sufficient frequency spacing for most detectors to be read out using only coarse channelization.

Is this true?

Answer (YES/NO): NO